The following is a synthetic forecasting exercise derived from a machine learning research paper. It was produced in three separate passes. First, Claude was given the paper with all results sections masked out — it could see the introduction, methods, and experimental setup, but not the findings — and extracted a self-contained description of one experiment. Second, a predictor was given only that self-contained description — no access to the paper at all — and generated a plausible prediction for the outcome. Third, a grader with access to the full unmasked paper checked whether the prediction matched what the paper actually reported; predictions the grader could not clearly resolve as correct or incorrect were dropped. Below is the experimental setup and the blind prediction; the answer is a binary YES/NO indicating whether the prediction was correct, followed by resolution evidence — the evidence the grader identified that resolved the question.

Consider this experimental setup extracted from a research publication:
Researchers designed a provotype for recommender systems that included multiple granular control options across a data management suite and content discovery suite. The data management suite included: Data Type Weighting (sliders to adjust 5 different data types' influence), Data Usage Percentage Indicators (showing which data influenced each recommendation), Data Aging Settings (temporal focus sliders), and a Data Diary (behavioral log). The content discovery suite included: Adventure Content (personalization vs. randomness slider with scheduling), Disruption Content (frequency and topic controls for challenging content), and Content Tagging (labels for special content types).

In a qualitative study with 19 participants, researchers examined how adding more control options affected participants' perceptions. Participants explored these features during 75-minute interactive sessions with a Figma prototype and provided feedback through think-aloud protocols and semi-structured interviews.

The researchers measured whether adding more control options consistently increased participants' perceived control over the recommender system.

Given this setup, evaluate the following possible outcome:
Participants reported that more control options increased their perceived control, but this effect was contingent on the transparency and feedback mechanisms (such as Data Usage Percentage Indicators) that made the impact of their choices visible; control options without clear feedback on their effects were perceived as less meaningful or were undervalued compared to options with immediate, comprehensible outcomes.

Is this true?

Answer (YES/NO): NO